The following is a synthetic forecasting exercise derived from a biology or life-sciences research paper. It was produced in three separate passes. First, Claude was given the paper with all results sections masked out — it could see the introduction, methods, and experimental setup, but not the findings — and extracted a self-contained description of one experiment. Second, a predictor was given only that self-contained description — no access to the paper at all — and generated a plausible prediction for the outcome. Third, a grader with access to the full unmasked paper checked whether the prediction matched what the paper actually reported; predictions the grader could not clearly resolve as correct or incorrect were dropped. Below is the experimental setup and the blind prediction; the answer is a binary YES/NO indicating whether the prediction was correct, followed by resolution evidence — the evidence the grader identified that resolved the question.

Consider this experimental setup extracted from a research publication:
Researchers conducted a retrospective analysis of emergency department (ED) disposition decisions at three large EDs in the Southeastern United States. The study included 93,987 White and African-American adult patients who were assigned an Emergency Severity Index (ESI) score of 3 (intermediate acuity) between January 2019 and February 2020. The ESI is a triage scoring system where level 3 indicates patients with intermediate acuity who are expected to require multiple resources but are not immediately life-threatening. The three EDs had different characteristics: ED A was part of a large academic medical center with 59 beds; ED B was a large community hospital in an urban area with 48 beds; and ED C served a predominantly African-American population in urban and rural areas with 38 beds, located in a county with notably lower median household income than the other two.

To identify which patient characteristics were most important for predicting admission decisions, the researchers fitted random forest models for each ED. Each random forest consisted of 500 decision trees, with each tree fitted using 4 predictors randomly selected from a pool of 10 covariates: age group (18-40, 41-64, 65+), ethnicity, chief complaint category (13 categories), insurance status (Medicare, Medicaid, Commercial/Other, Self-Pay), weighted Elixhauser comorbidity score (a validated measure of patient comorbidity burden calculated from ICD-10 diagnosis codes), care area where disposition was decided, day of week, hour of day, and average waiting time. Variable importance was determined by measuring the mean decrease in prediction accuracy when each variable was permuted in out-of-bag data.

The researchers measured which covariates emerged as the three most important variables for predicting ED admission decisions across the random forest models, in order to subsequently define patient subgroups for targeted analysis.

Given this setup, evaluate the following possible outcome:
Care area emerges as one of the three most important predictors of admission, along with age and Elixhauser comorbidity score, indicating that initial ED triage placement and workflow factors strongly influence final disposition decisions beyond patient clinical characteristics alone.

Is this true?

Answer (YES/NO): NO